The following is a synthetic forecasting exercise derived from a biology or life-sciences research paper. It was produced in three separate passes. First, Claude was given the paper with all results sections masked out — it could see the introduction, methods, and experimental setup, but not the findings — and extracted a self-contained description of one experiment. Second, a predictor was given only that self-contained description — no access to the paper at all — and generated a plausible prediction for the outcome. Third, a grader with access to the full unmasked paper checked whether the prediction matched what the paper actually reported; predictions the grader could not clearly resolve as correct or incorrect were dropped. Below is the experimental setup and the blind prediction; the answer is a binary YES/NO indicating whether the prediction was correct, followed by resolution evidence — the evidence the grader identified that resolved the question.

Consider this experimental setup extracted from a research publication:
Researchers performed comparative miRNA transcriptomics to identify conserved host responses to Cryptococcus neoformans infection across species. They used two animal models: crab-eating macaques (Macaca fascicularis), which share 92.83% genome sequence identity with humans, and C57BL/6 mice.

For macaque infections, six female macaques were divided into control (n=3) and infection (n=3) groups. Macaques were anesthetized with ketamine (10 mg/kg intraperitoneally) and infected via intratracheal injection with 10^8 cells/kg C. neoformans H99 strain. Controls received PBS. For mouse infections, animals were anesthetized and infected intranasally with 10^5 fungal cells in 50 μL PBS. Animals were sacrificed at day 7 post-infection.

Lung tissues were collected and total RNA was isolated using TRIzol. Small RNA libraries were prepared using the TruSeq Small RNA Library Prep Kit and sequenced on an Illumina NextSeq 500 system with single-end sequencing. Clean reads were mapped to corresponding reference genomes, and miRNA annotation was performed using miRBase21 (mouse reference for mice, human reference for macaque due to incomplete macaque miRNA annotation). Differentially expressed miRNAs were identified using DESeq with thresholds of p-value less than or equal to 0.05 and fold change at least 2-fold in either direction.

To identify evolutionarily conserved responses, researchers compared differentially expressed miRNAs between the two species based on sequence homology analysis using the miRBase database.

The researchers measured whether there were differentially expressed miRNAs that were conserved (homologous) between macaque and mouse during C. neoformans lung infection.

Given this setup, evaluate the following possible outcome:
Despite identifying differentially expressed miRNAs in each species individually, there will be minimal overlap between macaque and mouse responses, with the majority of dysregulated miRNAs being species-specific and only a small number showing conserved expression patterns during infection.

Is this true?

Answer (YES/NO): NO